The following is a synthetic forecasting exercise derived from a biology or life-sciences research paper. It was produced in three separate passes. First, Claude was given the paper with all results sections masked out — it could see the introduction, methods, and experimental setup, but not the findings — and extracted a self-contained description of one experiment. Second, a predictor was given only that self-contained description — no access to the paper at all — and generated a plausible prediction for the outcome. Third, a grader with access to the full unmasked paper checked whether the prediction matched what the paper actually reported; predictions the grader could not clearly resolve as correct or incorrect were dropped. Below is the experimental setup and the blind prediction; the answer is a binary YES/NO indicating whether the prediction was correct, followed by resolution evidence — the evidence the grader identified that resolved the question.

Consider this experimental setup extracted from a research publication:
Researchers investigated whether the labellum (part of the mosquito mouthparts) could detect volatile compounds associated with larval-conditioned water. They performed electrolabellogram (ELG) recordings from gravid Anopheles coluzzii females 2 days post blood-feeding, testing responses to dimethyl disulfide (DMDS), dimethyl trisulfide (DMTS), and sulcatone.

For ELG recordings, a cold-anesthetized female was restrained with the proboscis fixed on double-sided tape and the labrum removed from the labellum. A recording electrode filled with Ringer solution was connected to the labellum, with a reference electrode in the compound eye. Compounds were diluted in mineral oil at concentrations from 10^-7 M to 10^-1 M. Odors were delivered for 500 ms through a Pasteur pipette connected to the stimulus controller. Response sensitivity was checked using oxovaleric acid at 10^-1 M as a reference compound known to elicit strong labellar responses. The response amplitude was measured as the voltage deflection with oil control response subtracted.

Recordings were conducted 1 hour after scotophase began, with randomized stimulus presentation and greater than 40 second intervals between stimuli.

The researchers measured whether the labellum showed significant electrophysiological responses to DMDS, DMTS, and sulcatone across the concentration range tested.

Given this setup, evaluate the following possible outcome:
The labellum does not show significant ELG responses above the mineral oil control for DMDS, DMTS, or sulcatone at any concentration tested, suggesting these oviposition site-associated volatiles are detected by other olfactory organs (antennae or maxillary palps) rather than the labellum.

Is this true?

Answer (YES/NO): NO